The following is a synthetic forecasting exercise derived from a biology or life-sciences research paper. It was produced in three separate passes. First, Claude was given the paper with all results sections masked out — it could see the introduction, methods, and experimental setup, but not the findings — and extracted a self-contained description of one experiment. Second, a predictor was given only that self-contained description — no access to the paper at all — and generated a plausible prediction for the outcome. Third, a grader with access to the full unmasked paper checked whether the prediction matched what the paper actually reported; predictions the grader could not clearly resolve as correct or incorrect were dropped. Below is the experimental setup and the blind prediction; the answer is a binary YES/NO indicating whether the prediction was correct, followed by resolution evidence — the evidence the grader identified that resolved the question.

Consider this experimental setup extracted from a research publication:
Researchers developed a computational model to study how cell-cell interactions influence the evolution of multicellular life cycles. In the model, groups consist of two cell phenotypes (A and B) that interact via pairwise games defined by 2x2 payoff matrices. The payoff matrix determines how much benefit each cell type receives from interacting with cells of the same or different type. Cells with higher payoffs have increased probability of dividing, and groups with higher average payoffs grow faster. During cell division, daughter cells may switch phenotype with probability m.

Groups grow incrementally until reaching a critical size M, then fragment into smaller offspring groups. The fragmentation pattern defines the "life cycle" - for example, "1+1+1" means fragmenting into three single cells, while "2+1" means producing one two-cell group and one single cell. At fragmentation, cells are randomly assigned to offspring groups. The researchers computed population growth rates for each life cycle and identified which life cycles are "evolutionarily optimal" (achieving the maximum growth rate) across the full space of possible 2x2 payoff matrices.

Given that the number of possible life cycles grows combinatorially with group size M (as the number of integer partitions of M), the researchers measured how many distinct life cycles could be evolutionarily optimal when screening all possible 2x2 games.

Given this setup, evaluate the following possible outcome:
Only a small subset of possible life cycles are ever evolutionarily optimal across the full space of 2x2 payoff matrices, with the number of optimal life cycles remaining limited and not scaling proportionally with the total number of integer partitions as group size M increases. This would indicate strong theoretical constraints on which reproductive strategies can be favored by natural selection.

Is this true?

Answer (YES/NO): YES